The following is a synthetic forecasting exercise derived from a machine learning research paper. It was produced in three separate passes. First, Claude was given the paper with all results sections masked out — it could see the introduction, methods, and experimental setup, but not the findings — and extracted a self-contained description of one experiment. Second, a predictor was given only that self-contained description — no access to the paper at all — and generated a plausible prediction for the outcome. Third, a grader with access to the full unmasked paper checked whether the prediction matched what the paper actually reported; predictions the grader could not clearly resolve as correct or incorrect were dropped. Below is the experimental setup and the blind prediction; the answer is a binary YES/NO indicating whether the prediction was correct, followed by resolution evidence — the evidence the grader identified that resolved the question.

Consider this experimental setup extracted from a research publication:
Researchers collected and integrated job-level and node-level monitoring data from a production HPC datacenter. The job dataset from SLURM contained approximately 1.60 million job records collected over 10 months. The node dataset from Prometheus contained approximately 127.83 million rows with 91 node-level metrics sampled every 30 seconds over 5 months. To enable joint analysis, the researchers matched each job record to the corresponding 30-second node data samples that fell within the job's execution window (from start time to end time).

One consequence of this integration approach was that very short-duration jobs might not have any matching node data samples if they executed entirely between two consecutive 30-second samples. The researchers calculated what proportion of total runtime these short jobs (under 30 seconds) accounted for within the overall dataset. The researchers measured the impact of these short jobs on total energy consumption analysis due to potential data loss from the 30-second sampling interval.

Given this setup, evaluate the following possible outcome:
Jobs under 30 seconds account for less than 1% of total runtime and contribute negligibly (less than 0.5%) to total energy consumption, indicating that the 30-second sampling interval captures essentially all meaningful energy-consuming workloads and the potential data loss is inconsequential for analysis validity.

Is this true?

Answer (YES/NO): YES